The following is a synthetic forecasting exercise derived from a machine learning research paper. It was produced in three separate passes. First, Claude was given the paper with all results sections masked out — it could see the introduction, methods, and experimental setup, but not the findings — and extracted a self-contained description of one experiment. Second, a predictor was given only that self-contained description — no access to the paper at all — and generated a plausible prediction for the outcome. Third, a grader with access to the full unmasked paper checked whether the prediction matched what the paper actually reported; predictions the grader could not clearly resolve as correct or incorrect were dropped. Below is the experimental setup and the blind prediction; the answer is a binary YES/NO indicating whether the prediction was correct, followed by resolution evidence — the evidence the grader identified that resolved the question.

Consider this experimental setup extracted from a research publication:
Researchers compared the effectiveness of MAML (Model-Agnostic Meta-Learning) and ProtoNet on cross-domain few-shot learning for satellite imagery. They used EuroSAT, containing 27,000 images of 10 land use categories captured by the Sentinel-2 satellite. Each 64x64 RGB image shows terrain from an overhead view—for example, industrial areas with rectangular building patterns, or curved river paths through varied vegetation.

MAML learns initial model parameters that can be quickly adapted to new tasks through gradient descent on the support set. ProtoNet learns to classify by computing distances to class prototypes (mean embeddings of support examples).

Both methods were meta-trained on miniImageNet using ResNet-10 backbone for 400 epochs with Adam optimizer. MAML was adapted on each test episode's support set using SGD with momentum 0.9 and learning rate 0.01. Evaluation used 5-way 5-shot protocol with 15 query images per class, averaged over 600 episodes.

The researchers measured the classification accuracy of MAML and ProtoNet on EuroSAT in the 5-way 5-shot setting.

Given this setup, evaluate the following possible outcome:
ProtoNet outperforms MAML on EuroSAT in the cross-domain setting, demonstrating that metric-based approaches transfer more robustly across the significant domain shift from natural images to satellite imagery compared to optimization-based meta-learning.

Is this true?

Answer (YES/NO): YES